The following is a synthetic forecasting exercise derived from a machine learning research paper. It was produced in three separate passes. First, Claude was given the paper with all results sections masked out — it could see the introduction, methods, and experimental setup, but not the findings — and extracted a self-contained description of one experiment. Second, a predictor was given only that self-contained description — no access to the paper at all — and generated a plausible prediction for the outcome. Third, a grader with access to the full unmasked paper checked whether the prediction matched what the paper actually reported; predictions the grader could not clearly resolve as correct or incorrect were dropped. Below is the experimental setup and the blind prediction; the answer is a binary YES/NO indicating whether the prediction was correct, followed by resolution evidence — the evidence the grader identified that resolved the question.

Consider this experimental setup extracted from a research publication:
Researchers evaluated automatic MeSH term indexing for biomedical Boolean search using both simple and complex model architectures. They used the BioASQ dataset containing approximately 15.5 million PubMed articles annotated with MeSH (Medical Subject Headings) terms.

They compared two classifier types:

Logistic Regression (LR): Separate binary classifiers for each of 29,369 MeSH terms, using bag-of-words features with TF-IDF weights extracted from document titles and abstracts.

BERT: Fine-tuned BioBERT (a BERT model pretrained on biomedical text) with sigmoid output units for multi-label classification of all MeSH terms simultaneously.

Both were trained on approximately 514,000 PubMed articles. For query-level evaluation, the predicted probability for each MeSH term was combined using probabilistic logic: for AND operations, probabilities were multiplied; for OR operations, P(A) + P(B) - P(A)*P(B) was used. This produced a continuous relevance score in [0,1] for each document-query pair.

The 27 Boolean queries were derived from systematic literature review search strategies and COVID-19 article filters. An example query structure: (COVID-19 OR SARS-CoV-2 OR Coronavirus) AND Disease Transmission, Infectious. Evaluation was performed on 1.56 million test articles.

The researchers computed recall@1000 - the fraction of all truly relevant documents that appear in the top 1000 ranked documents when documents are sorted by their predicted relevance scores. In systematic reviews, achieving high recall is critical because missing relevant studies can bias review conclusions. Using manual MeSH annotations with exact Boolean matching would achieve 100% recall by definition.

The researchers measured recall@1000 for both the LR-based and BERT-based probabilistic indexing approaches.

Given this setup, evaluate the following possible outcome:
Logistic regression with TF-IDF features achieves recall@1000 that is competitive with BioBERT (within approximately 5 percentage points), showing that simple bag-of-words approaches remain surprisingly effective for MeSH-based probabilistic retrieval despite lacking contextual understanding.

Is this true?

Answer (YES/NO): YES